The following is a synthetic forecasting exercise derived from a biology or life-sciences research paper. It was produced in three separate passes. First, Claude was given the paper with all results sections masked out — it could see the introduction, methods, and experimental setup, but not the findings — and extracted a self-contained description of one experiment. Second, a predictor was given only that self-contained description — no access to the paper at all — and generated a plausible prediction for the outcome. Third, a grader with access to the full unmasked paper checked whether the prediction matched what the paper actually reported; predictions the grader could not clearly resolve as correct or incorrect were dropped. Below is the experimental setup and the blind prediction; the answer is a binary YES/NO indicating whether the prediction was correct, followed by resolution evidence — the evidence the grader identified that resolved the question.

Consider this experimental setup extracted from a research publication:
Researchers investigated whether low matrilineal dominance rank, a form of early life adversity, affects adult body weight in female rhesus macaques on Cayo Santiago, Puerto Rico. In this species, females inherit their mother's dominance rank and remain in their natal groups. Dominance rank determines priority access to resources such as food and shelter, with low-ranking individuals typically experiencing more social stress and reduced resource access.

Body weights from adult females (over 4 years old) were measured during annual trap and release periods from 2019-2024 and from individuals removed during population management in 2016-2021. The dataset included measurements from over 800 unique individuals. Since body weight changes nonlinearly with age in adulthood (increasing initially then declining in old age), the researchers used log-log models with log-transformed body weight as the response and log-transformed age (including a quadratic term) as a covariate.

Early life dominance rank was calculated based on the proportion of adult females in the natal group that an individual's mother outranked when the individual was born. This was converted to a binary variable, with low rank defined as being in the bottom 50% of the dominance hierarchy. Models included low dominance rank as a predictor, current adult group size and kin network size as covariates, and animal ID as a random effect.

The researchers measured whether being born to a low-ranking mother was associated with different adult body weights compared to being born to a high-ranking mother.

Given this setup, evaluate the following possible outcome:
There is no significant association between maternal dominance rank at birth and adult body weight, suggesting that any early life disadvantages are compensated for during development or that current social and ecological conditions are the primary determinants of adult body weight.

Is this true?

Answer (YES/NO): NO